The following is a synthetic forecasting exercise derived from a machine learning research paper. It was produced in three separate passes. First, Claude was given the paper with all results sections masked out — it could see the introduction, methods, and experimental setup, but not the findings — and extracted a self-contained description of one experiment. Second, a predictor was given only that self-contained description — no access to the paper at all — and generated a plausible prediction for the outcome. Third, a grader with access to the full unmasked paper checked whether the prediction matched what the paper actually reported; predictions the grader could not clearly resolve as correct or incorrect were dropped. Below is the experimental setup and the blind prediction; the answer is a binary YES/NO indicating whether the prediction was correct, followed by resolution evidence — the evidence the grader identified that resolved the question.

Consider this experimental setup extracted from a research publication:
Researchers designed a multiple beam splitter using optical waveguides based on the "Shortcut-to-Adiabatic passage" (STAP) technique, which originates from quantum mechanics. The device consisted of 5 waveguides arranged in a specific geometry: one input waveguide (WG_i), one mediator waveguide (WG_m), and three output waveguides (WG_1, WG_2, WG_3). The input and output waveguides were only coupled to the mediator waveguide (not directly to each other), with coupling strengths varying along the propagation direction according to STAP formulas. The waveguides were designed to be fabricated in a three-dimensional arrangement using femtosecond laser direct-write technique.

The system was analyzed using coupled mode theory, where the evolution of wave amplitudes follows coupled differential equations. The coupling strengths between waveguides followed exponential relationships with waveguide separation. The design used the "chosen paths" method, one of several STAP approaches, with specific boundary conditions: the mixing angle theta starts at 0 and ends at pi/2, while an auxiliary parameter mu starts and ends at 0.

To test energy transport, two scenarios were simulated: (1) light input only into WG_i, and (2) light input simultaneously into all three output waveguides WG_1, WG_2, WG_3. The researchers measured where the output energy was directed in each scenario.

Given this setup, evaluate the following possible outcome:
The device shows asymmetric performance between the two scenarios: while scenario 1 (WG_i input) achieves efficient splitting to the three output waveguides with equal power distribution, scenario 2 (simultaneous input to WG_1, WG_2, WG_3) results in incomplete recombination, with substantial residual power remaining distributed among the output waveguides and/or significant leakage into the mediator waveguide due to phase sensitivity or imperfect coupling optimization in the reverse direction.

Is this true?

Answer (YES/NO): NO